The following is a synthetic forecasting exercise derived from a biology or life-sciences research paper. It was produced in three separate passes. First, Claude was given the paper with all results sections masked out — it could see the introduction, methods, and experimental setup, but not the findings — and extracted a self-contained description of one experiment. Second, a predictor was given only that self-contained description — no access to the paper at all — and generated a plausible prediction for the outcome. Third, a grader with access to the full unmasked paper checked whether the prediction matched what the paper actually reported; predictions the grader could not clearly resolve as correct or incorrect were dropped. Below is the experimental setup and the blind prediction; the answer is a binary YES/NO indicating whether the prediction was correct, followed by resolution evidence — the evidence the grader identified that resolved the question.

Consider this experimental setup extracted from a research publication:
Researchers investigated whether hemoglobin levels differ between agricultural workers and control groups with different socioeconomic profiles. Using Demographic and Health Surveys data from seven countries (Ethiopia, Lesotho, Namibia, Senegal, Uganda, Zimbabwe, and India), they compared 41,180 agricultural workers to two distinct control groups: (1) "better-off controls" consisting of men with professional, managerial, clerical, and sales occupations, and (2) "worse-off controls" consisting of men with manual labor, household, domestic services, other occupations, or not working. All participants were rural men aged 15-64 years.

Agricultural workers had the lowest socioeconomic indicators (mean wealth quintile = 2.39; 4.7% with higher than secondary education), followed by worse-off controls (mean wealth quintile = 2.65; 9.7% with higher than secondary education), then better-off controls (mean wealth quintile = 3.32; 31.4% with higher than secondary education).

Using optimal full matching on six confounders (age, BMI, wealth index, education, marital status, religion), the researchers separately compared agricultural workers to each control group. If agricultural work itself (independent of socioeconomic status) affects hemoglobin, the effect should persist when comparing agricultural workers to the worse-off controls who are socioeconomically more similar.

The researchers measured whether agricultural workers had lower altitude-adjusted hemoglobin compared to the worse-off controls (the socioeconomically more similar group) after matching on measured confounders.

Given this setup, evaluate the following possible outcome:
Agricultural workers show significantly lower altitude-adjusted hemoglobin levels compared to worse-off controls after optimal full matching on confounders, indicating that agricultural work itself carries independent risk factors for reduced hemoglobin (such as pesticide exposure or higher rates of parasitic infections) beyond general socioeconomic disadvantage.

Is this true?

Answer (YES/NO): YES